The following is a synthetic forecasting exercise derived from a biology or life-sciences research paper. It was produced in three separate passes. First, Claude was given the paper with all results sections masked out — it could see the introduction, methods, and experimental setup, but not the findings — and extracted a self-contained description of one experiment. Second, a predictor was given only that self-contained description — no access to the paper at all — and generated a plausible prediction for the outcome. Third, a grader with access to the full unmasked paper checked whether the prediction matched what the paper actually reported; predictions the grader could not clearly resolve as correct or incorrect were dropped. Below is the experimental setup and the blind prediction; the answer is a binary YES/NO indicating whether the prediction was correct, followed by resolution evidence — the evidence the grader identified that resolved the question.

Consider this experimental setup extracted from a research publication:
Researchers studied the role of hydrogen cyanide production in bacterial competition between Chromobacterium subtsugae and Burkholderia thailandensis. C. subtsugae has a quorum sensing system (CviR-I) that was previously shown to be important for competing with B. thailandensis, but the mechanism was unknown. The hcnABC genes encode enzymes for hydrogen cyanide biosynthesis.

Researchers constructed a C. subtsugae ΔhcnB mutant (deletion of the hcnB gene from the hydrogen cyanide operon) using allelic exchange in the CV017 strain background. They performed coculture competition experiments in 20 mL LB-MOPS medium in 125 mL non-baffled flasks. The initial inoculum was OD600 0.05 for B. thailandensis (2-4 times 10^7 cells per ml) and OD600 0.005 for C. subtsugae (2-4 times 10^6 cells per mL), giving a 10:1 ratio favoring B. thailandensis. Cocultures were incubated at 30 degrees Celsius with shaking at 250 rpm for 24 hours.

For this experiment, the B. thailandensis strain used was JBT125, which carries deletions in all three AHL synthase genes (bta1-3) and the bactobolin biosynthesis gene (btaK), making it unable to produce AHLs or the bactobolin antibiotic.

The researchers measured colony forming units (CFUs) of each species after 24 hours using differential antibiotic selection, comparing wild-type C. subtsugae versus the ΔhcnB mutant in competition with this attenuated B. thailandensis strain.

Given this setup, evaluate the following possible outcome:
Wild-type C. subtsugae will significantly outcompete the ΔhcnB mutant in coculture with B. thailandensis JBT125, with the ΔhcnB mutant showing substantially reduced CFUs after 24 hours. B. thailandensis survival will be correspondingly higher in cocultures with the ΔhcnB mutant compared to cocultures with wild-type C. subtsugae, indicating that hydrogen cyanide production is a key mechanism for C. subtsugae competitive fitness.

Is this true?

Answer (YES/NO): YES